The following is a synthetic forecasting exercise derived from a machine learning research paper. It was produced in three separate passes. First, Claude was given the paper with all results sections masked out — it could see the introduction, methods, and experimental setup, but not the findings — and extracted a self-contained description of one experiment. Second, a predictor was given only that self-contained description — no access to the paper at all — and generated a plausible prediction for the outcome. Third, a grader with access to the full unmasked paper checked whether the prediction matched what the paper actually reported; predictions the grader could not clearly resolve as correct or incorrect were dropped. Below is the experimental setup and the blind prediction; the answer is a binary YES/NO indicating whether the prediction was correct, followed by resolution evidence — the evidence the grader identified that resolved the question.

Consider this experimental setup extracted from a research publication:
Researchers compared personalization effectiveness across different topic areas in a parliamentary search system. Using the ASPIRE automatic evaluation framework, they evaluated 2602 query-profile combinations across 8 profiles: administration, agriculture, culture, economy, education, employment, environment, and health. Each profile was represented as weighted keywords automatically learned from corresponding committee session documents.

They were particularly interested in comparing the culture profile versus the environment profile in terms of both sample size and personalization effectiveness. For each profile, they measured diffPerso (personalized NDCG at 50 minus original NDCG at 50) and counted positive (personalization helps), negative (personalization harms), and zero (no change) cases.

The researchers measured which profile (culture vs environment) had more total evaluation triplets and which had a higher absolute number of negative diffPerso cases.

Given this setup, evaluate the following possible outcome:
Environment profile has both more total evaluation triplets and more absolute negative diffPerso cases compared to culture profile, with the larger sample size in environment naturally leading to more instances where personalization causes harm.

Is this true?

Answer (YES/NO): NO